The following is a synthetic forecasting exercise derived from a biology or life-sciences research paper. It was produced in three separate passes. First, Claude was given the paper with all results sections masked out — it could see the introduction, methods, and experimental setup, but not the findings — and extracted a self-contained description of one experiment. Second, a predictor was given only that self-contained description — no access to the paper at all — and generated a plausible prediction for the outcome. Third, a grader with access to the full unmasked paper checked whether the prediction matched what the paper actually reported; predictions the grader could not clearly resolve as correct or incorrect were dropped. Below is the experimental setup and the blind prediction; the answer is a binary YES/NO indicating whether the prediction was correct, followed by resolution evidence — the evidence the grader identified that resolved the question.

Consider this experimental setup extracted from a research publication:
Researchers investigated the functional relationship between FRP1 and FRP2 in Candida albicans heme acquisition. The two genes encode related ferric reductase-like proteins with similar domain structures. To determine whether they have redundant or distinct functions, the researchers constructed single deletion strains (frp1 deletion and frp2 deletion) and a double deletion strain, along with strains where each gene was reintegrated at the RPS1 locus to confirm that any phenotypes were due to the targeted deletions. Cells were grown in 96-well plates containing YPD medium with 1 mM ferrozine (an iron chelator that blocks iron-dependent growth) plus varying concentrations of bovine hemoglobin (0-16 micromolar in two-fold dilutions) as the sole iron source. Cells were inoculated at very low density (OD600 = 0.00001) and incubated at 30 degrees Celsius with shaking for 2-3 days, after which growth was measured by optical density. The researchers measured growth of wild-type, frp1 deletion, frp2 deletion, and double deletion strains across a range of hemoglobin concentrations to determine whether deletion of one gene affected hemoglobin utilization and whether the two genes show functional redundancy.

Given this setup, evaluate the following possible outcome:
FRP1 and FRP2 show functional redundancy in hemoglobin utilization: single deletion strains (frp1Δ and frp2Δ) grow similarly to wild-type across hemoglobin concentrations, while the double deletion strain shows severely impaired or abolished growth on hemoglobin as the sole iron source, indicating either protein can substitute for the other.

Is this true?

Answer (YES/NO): NO